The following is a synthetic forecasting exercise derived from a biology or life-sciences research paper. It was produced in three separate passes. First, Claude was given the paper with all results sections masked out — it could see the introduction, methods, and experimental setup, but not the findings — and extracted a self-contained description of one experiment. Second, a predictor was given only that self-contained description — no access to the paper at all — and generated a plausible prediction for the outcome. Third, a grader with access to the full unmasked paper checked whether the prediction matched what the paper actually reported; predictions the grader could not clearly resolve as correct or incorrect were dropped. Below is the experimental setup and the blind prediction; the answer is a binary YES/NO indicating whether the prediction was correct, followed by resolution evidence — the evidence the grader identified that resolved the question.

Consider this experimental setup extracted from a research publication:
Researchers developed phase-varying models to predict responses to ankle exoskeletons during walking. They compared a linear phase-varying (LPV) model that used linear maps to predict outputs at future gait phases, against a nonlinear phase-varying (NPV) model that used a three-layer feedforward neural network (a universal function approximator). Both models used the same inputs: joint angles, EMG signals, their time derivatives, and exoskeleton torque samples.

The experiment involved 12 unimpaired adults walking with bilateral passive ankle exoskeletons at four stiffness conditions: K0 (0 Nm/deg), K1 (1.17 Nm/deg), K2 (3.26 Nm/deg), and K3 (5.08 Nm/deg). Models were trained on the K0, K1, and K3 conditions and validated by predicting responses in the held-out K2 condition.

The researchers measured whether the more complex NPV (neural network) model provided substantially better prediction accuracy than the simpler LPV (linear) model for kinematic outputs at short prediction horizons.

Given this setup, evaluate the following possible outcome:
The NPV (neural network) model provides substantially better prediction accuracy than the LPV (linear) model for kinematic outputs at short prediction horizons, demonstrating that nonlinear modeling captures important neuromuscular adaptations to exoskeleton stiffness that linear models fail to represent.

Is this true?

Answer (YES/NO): NO